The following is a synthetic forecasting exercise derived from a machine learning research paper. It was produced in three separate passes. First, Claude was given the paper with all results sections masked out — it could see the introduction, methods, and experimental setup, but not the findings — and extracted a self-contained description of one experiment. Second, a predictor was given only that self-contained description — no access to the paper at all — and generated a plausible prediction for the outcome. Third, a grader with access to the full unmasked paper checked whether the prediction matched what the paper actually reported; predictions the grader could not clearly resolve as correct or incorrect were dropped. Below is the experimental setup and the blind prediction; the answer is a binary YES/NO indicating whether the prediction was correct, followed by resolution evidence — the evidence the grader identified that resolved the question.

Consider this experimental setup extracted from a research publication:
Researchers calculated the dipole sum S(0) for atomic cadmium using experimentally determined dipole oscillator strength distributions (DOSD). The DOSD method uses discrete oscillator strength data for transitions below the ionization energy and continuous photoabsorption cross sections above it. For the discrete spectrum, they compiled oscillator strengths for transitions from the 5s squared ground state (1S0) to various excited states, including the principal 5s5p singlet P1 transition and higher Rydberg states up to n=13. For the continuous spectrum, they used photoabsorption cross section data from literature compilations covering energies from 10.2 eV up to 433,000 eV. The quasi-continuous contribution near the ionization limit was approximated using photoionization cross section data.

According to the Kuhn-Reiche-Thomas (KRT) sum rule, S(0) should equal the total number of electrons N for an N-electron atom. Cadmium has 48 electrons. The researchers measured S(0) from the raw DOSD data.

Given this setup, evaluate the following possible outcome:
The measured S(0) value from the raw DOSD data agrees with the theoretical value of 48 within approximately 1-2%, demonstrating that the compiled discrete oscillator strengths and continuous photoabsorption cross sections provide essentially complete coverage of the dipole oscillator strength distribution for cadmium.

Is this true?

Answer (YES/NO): NO